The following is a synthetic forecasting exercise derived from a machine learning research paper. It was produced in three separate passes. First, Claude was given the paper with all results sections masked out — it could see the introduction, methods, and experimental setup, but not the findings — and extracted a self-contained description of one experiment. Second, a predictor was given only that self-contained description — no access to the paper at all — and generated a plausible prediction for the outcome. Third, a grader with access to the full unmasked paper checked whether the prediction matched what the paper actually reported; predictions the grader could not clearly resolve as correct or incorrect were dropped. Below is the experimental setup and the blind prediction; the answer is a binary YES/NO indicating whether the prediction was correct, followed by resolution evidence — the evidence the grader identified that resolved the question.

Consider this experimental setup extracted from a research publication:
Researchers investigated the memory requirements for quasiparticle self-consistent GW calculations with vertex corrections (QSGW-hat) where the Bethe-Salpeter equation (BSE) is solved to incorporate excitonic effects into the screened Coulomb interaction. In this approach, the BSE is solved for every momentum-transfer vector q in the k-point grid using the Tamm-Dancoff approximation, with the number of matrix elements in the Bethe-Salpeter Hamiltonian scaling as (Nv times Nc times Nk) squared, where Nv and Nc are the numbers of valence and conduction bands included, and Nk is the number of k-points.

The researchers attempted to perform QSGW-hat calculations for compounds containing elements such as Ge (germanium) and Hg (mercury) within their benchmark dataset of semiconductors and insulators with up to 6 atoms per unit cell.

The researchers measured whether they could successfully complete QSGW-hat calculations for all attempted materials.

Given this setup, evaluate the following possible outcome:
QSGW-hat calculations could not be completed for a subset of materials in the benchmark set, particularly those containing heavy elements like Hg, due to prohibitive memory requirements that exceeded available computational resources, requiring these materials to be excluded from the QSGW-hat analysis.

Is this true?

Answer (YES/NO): YES